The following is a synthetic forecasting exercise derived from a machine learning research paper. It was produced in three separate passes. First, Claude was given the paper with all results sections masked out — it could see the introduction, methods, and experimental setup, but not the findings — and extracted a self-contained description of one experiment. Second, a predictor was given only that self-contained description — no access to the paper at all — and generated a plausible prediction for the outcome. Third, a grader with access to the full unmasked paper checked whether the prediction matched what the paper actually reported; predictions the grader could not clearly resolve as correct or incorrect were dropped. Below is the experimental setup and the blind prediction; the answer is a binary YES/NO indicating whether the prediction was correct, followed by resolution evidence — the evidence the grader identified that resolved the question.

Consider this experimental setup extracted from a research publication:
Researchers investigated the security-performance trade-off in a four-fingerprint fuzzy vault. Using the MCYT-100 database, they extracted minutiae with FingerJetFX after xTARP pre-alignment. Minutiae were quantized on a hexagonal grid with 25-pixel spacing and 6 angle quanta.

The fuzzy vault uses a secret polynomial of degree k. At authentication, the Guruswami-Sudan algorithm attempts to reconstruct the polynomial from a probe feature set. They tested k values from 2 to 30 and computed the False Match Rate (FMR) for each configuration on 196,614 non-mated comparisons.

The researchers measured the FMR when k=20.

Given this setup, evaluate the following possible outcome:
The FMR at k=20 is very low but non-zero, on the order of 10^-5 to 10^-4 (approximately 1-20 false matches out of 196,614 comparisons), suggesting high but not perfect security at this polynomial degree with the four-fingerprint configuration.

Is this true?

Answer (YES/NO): NO